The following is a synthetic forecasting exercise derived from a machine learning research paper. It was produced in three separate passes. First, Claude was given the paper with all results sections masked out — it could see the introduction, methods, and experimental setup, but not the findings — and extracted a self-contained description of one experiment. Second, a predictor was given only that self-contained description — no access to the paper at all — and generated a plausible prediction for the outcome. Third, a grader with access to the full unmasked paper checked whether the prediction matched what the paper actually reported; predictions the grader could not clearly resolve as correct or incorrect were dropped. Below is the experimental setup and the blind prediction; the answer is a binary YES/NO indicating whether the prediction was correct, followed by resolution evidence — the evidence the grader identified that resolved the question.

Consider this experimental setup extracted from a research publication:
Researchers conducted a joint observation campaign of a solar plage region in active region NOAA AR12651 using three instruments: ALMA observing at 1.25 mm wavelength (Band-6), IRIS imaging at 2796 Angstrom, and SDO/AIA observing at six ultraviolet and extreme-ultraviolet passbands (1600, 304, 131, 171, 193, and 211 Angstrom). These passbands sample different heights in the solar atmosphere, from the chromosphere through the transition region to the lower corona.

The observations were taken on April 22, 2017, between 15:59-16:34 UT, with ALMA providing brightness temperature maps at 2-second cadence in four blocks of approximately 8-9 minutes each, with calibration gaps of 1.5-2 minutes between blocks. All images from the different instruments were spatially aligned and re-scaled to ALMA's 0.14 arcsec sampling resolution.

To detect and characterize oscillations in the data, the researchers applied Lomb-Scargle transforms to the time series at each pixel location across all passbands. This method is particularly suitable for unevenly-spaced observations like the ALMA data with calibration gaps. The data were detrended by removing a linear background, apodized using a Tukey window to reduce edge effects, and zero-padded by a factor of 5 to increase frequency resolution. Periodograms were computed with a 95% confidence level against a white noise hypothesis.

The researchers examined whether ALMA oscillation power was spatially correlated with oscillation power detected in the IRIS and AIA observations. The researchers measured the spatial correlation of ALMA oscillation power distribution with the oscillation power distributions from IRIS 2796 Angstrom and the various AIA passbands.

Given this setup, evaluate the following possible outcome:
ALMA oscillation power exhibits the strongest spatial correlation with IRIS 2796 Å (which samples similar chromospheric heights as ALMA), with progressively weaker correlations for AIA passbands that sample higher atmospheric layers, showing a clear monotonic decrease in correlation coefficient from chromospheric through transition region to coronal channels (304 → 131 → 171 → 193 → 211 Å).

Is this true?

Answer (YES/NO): NO